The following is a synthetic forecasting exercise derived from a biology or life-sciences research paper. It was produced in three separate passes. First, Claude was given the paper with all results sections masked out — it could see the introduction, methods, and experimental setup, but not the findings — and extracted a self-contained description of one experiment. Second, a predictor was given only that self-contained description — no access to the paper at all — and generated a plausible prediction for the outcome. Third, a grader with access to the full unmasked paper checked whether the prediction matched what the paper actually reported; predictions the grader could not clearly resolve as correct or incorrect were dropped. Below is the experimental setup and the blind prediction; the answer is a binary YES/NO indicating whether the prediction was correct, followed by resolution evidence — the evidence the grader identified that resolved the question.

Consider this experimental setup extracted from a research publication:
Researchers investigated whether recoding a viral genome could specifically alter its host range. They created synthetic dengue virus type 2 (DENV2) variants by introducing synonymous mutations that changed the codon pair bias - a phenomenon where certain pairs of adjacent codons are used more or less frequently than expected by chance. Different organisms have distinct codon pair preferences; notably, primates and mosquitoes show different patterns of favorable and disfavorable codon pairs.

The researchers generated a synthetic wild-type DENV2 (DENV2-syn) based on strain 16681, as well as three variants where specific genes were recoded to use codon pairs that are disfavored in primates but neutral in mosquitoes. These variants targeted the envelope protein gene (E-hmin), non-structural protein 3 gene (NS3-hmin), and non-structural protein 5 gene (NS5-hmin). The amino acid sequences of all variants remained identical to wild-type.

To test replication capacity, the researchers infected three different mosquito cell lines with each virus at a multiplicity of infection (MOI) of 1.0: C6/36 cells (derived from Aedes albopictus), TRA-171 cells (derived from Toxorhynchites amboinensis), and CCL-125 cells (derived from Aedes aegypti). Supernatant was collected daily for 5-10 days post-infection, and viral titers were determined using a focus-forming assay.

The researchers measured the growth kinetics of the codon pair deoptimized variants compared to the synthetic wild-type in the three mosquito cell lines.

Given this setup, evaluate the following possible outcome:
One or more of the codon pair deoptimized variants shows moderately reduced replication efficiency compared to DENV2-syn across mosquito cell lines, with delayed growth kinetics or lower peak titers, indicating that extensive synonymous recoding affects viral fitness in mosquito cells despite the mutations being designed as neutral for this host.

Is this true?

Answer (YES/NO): NO